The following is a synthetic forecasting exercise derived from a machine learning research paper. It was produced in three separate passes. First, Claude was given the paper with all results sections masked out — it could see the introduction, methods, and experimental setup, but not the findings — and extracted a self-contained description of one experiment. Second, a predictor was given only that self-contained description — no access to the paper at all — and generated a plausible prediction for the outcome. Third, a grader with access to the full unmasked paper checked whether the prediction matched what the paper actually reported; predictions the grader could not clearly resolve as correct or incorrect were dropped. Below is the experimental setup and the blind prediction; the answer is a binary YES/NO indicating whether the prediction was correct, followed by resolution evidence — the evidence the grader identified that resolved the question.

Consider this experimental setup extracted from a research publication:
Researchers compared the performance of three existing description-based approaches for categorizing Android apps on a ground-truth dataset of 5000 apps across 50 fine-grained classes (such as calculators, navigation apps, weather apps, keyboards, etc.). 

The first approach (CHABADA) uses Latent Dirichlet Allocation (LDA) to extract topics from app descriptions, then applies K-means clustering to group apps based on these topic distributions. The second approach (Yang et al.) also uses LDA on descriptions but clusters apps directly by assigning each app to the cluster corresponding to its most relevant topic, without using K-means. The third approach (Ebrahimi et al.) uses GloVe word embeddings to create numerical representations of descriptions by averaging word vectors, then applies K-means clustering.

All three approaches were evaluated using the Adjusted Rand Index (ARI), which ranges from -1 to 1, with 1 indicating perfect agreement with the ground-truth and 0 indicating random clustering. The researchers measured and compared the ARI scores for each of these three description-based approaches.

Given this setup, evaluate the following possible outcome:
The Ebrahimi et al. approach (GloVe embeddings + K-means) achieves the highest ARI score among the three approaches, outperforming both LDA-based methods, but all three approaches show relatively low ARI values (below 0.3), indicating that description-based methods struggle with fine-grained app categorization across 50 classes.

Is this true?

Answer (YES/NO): NO